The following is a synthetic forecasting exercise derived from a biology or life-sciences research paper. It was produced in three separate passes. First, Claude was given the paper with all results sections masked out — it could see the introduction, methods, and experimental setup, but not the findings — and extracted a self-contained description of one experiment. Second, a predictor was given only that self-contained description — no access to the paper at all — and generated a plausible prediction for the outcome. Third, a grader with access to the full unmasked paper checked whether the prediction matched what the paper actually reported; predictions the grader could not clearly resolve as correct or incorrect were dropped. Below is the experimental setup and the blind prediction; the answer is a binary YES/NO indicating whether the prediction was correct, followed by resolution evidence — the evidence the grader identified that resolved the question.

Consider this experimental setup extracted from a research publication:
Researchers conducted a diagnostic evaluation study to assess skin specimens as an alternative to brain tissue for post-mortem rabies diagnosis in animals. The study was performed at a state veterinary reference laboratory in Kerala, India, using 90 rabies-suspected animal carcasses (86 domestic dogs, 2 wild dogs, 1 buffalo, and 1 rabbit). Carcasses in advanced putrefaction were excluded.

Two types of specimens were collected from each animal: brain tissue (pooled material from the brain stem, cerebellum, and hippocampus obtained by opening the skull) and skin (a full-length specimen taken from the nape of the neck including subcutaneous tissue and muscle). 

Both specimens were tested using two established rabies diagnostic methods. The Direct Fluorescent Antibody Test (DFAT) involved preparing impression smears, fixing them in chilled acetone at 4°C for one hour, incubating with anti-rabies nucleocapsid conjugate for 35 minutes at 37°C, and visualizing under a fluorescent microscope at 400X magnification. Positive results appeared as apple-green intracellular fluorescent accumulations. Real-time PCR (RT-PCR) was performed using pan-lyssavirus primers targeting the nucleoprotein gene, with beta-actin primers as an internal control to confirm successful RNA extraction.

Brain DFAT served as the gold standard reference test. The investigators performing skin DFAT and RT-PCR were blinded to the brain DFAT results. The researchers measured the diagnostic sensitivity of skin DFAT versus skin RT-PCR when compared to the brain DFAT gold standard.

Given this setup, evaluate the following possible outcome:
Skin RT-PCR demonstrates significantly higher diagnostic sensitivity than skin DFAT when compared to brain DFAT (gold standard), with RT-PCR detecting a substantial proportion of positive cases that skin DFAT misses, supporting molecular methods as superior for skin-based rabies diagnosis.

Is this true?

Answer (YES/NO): YES